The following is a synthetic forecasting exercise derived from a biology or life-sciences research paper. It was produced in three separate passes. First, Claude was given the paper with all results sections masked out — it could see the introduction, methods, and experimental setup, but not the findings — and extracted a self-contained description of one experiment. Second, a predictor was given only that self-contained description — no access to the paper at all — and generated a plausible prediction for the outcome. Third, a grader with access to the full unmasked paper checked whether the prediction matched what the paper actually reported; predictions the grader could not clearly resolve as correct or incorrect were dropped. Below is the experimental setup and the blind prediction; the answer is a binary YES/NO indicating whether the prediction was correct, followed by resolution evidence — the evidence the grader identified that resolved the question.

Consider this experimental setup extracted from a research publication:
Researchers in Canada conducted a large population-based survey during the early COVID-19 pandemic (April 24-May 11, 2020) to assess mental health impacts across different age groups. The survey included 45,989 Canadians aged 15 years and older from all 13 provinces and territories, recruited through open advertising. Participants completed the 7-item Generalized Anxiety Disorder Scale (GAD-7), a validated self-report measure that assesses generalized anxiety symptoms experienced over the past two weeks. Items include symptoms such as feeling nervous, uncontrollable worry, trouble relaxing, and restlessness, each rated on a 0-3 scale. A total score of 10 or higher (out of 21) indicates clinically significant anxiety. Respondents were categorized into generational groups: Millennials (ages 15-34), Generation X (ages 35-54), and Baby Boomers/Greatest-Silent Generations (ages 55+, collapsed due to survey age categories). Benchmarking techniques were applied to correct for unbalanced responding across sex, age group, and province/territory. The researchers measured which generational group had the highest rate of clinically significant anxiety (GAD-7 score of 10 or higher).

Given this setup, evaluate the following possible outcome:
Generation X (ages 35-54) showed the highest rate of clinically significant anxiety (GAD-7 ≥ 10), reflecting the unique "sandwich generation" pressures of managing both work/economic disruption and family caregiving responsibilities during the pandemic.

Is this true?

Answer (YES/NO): NO